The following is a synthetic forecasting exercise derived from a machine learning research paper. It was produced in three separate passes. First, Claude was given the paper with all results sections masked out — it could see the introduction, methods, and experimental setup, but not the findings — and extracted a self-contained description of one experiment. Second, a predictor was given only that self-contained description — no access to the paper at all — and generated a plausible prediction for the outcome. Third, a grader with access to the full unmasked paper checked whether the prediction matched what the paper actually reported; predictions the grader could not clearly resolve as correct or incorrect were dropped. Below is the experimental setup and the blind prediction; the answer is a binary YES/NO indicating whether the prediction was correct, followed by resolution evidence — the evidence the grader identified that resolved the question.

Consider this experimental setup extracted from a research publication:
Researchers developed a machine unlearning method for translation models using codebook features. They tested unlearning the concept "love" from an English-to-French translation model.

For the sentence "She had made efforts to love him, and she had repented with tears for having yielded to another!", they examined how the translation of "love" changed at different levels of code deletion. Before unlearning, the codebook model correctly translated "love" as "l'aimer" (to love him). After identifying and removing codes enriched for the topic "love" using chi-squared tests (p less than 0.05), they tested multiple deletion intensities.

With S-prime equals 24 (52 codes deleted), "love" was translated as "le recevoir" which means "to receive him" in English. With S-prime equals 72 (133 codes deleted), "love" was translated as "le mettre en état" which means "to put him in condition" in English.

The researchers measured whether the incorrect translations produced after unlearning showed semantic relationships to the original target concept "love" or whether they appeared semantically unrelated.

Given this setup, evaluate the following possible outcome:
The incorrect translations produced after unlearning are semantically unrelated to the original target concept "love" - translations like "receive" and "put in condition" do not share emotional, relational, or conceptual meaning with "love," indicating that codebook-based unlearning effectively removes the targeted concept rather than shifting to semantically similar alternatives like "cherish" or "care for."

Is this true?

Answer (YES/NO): YES